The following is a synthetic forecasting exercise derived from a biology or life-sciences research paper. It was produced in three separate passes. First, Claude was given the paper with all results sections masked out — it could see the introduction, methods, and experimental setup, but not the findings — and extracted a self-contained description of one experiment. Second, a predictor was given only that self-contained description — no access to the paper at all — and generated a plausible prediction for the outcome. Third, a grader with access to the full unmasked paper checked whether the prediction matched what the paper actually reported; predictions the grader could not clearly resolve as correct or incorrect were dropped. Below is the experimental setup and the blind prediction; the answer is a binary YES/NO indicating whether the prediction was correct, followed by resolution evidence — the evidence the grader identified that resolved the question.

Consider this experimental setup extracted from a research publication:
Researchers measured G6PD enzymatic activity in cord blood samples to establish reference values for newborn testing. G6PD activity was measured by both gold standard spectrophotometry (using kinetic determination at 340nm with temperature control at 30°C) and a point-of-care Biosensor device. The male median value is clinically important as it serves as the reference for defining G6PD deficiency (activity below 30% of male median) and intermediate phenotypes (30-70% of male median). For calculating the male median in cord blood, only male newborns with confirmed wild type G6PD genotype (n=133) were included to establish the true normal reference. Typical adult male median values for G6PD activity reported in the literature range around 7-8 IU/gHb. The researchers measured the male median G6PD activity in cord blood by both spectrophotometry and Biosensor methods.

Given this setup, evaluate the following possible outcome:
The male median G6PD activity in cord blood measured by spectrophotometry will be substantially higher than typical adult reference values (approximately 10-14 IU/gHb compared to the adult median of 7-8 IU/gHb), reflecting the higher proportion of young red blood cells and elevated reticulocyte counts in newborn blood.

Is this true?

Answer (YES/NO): YES